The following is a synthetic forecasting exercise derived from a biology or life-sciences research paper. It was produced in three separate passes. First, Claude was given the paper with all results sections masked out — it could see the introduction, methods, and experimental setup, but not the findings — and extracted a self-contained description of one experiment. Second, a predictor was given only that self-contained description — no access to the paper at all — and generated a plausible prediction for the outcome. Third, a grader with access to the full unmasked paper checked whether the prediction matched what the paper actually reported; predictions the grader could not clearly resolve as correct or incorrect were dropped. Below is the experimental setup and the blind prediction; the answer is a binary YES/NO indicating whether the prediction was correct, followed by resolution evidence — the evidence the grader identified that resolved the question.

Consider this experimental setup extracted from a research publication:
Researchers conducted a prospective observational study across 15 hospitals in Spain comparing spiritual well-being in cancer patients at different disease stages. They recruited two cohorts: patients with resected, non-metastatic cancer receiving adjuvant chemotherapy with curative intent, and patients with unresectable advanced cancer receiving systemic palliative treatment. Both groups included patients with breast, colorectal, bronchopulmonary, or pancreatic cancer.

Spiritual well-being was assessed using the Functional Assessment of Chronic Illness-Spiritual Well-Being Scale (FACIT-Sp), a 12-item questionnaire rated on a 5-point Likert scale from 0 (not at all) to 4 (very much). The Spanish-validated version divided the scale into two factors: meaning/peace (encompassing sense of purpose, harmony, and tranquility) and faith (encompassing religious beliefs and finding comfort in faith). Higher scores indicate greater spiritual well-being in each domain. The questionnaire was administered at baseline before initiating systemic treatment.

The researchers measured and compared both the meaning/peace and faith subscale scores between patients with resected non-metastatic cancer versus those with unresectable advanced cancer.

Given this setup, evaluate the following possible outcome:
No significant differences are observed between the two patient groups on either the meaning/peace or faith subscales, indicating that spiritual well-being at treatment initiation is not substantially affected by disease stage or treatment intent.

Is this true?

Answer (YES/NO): NO